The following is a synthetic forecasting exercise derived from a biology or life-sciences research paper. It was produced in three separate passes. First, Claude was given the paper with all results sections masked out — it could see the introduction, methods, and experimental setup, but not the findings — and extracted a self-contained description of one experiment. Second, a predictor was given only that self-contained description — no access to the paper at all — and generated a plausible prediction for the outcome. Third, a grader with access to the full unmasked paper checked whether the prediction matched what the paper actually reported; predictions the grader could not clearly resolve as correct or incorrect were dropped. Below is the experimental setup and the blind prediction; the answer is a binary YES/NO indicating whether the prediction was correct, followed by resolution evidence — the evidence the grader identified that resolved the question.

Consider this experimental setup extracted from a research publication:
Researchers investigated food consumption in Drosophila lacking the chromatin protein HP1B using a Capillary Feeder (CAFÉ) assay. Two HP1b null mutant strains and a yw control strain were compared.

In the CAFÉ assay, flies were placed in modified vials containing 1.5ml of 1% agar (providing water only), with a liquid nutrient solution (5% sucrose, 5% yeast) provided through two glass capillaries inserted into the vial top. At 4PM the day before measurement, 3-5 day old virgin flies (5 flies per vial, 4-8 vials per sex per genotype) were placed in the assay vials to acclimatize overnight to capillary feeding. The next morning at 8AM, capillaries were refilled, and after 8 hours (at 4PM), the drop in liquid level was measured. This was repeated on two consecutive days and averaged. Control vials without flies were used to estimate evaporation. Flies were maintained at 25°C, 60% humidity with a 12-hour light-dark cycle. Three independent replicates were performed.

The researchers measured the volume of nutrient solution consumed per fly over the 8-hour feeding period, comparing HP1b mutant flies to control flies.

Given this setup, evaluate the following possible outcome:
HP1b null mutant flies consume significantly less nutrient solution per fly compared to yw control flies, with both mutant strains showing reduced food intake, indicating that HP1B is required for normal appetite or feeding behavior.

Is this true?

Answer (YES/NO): YES